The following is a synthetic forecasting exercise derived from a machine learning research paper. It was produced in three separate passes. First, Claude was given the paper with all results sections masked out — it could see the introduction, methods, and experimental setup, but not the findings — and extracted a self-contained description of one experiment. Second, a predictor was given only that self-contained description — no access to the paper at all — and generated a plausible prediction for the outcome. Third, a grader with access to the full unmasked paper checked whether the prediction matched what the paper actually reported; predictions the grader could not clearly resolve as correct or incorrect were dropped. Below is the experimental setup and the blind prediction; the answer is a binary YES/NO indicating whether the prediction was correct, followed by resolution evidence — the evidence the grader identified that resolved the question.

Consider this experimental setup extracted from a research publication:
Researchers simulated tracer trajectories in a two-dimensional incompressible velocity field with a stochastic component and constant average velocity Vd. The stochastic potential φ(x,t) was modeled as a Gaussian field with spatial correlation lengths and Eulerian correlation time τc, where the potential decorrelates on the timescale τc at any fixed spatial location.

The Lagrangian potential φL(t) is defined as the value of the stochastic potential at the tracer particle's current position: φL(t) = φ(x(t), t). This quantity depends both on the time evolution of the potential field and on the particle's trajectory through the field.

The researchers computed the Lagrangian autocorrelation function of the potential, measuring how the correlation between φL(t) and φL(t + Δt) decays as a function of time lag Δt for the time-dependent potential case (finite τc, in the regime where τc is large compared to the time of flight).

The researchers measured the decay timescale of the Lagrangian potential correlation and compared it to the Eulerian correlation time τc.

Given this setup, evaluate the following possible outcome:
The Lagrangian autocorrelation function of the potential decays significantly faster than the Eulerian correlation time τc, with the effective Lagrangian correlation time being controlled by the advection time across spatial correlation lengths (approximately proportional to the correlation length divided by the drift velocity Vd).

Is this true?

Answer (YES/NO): NO